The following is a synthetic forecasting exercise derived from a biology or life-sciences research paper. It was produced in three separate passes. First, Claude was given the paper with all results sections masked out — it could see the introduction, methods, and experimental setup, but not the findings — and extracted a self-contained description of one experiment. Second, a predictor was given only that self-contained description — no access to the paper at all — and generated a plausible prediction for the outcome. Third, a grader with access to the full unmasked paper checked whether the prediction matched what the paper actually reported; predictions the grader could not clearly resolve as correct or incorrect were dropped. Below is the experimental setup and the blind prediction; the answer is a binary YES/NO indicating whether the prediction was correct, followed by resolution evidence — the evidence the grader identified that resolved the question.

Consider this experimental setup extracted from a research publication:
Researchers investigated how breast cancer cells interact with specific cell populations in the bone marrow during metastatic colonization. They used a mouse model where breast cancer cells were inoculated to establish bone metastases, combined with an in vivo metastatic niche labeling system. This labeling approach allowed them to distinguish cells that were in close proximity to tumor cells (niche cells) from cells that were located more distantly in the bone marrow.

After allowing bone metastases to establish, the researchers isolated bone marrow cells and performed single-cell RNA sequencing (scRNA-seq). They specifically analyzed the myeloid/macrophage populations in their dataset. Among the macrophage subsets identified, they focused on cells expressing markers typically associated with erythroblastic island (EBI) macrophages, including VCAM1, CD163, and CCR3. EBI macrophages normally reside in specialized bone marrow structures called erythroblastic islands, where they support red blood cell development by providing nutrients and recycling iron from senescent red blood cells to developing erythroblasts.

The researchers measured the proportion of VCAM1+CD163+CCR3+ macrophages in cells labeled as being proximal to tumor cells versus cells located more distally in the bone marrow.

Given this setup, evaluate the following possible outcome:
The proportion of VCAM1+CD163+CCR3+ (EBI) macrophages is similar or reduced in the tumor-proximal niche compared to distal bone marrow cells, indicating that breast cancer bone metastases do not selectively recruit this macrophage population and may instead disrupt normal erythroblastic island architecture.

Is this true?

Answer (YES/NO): NO